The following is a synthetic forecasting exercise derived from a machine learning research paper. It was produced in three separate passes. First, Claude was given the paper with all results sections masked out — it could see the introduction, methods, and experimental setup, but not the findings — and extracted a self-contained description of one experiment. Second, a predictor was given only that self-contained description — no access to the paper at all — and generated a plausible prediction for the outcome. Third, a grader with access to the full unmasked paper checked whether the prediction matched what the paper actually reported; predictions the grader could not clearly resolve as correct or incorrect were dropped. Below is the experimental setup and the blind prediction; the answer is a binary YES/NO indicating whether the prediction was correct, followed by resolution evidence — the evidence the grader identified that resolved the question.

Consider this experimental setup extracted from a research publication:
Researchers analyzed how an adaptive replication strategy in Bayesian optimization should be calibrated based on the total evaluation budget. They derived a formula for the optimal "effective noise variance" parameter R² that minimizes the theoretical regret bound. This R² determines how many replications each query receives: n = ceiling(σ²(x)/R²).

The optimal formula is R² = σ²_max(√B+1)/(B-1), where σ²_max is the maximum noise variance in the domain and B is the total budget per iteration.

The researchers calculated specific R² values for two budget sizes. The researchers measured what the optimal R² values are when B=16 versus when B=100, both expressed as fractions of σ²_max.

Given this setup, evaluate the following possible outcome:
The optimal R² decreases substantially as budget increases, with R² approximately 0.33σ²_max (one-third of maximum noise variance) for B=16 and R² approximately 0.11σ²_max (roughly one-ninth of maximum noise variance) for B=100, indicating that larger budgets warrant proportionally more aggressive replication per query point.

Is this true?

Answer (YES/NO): YES